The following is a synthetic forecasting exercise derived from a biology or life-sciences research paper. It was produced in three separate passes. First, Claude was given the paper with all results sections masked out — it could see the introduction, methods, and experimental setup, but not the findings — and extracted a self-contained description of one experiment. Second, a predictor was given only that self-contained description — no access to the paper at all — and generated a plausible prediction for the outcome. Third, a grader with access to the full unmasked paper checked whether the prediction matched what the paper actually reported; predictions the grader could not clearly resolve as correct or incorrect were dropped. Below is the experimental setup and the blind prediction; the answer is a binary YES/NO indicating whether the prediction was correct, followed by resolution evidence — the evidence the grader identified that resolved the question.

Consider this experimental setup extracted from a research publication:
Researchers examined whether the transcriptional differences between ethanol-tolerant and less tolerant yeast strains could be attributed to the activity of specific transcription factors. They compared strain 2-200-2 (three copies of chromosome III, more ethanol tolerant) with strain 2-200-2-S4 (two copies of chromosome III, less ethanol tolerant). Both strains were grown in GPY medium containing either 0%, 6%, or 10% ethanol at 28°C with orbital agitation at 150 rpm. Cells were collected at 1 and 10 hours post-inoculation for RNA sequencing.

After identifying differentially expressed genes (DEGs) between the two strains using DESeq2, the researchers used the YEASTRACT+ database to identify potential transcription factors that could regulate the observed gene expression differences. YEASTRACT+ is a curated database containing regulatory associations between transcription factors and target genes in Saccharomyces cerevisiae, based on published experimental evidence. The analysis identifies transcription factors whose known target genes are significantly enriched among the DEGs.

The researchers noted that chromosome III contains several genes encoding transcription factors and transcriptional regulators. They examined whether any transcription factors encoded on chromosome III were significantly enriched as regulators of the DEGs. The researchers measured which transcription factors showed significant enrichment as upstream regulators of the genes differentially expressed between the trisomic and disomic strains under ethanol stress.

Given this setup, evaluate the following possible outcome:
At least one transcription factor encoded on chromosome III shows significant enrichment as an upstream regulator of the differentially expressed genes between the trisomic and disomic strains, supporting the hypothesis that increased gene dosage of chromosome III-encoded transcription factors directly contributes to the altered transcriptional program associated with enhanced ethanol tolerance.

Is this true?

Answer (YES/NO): YES